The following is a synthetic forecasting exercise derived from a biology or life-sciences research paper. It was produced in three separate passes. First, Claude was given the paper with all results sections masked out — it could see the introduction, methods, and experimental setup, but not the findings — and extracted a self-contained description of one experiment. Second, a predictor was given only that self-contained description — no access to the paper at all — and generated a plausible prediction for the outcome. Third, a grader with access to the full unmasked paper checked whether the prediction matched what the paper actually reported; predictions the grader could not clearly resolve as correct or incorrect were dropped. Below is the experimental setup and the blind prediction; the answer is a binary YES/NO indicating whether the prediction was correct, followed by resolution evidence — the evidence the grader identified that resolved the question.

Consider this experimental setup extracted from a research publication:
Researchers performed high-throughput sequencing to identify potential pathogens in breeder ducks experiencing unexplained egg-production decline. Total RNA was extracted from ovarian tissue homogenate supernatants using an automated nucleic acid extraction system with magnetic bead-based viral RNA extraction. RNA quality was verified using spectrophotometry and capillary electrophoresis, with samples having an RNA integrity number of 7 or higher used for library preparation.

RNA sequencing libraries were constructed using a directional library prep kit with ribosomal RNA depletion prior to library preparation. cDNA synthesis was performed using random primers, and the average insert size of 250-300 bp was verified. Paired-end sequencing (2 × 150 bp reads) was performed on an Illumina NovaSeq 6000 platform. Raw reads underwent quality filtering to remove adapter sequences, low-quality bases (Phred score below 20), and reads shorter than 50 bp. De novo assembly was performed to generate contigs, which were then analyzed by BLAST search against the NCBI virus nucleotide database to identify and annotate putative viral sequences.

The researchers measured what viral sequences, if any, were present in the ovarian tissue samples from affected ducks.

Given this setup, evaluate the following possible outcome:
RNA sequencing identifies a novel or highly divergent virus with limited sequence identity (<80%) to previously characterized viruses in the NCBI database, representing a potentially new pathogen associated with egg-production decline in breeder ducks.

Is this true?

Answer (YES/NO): NO